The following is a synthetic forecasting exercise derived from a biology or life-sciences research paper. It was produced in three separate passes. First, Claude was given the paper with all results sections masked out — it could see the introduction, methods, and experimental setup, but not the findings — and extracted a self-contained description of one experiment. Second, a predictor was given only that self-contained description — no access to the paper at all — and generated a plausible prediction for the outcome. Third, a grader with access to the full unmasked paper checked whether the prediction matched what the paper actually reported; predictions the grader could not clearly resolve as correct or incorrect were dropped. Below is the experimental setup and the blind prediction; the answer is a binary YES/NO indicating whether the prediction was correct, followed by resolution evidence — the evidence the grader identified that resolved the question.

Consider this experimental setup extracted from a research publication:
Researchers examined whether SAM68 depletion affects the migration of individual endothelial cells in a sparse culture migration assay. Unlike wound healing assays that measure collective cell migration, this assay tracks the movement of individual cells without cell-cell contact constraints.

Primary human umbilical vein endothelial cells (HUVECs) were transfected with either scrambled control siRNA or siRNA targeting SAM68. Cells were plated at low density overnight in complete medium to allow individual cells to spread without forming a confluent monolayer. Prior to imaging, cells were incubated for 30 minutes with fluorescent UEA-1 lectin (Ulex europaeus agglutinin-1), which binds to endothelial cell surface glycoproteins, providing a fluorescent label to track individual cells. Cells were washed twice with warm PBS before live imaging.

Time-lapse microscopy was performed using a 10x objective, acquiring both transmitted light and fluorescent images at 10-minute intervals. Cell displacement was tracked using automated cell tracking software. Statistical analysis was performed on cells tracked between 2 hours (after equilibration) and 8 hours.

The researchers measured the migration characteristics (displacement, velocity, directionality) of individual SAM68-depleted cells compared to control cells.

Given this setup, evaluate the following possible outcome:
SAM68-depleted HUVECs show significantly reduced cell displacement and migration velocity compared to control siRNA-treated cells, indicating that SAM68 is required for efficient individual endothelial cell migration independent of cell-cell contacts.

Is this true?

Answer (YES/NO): NO